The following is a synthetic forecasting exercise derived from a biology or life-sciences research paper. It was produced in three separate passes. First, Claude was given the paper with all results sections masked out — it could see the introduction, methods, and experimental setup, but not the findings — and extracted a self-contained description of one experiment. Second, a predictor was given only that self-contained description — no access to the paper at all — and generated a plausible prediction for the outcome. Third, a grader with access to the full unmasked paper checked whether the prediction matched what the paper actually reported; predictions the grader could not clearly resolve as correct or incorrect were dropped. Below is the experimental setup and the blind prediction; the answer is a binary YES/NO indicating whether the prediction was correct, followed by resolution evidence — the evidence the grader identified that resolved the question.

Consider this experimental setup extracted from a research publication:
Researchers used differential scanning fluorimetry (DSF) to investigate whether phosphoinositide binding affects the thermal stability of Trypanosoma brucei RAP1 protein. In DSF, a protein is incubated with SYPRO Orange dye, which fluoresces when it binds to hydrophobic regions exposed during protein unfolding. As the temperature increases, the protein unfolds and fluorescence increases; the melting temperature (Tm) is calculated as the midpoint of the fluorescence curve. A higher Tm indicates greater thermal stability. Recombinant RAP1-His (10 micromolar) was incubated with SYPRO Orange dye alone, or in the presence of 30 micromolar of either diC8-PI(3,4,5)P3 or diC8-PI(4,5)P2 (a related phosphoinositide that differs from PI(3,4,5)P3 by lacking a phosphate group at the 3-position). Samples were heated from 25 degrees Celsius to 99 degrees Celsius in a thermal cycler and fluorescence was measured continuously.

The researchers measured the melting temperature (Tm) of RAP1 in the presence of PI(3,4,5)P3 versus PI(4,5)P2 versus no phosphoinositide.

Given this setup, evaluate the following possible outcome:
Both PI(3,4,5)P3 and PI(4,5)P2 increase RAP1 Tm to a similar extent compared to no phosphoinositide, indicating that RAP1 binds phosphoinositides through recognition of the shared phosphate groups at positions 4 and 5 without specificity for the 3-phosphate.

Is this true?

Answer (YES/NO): NO